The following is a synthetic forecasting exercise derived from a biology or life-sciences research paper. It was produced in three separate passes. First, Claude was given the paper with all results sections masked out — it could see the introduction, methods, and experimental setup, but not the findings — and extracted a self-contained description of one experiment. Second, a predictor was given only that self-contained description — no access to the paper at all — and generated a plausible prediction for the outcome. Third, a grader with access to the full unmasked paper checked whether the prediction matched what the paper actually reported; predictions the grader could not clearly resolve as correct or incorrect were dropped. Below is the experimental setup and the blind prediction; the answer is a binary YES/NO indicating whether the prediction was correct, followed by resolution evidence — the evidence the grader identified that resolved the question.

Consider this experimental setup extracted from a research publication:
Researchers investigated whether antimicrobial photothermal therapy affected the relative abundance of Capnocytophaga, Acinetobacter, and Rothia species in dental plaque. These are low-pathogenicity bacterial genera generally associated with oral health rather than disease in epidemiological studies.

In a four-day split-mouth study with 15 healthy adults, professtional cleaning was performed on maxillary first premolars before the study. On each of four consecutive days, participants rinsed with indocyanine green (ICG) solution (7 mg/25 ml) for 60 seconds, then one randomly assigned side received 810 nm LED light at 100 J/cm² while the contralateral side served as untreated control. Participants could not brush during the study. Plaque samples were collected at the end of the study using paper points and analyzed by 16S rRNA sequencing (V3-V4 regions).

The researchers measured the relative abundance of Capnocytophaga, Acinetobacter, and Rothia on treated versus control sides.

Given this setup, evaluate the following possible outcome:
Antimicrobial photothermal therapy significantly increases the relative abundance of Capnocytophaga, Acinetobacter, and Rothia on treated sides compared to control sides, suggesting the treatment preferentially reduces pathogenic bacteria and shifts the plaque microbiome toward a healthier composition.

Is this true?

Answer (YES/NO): NO